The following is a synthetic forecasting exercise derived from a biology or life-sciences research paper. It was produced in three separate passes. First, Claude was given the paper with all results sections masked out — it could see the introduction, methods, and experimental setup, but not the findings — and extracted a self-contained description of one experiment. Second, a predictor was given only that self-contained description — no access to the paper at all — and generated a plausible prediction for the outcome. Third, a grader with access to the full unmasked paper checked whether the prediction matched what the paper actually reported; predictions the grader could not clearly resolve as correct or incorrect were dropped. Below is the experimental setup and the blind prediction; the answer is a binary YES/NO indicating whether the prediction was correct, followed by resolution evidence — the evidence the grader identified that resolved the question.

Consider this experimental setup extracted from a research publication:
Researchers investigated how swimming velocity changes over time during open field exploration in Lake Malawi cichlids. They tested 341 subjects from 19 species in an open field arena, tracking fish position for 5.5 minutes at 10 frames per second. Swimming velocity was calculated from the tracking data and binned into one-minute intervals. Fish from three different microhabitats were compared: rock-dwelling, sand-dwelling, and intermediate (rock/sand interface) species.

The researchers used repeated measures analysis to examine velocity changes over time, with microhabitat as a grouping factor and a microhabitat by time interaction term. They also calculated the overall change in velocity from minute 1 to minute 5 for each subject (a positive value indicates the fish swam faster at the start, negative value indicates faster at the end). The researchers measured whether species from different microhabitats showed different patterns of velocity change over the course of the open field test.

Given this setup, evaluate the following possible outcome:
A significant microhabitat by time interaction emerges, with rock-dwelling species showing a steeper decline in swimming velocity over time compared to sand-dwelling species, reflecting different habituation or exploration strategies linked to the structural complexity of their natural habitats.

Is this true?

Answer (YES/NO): NO